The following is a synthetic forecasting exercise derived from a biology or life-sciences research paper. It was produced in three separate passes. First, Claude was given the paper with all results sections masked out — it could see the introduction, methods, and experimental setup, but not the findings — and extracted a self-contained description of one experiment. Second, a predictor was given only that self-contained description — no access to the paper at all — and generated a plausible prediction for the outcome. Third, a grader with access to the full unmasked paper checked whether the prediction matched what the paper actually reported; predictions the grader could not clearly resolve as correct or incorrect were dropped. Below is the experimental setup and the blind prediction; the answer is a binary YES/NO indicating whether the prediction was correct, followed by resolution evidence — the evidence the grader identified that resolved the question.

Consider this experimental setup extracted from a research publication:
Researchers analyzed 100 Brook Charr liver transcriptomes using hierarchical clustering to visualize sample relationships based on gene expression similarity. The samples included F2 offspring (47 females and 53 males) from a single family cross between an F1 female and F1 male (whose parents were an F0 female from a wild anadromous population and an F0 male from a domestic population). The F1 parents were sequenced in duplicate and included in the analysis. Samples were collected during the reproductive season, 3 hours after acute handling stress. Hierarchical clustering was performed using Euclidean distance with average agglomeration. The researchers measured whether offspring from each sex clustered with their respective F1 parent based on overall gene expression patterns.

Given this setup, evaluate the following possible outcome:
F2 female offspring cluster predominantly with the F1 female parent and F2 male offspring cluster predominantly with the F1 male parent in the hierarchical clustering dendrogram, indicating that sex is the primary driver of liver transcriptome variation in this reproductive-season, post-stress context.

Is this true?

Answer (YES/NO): YES